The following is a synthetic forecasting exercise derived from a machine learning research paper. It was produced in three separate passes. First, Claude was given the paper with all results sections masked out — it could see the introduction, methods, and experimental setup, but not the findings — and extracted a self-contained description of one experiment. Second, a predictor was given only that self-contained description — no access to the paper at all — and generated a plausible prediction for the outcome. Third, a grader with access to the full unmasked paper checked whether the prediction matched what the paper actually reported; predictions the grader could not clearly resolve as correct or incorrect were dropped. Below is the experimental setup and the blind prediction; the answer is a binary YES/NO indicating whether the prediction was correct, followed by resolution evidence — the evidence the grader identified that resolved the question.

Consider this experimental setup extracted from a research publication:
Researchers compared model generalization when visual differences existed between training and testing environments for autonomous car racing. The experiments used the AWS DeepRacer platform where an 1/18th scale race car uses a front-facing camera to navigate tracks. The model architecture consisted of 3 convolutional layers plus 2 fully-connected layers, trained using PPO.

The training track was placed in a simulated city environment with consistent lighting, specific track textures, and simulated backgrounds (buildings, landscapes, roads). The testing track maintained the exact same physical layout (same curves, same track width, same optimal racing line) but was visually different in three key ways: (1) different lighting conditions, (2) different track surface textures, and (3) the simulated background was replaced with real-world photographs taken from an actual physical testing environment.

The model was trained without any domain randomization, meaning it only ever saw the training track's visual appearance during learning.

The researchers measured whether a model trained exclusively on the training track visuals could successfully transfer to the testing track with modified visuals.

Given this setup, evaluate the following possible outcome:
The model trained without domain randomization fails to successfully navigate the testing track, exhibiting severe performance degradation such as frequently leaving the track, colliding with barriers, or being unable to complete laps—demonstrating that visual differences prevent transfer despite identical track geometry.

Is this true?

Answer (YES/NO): NO